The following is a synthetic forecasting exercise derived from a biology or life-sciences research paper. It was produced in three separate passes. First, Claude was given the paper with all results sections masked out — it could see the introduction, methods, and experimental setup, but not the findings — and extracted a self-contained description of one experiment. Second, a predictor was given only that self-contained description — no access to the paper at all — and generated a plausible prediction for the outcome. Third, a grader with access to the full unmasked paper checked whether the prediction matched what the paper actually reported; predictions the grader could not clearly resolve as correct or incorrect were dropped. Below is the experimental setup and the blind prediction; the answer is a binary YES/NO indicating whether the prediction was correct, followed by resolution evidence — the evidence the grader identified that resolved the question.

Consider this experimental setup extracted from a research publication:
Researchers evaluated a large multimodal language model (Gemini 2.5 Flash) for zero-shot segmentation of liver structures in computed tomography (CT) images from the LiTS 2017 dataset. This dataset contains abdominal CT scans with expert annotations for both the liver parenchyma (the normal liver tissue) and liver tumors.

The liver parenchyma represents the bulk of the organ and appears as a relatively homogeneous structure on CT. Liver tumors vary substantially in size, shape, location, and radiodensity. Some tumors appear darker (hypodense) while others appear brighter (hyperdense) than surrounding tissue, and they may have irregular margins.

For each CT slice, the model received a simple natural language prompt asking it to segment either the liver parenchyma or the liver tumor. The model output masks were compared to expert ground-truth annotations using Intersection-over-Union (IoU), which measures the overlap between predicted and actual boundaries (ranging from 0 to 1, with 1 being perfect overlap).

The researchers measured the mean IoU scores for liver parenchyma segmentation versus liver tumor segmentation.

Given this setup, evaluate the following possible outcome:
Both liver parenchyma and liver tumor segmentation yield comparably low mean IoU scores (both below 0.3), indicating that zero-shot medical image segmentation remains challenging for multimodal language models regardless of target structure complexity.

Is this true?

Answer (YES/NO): YES